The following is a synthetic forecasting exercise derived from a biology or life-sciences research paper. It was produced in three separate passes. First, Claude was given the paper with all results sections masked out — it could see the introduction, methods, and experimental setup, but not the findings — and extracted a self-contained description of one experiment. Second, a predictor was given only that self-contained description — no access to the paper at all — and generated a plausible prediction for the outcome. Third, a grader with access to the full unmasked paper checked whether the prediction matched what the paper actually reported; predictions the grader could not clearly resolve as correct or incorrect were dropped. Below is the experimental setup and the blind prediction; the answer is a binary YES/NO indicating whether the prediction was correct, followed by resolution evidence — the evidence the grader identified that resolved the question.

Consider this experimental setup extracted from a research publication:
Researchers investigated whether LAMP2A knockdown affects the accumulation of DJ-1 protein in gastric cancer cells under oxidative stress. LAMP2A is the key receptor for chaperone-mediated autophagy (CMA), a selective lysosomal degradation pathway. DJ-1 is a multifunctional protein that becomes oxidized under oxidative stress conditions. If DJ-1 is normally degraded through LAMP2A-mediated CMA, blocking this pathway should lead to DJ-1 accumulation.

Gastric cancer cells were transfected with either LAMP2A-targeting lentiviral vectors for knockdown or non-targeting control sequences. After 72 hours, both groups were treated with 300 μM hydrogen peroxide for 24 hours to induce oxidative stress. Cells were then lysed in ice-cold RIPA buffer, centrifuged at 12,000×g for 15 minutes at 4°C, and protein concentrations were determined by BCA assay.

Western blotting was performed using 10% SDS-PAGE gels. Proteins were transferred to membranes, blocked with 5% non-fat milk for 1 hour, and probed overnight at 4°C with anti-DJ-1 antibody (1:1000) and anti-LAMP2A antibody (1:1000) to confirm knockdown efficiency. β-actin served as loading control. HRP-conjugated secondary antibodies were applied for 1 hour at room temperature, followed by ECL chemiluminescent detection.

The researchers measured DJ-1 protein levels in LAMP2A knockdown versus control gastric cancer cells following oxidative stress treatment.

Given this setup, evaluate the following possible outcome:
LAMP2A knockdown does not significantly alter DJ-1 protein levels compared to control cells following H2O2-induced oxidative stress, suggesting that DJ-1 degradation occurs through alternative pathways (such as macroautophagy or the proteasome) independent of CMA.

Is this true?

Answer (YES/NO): NO